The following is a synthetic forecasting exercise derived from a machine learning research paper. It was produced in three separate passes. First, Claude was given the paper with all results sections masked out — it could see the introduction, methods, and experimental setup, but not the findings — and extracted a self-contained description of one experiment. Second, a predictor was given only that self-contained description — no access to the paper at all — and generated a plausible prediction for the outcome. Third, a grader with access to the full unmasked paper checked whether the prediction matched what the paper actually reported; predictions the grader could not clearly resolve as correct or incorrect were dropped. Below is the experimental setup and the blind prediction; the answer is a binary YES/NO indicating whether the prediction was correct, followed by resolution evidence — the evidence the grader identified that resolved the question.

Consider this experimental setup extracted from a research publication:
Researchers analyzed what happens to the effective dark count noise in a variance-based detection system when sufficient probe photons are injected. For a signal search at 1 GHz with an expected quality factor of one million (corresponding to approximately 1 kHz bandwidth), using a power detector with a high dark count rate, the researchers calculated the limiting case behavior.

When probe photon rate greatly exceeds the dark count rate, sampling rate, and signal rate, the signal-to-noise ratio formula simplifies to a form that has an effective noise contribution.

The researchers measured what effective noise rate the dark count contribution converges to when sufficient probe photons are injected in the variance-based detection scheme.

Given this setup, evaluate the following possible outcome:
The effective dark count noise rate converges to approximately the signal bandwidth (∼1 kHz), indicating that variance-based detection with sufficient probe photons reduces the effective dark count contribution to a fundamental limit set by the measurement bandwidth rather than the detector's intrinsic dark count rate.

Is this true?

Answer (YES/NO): YES